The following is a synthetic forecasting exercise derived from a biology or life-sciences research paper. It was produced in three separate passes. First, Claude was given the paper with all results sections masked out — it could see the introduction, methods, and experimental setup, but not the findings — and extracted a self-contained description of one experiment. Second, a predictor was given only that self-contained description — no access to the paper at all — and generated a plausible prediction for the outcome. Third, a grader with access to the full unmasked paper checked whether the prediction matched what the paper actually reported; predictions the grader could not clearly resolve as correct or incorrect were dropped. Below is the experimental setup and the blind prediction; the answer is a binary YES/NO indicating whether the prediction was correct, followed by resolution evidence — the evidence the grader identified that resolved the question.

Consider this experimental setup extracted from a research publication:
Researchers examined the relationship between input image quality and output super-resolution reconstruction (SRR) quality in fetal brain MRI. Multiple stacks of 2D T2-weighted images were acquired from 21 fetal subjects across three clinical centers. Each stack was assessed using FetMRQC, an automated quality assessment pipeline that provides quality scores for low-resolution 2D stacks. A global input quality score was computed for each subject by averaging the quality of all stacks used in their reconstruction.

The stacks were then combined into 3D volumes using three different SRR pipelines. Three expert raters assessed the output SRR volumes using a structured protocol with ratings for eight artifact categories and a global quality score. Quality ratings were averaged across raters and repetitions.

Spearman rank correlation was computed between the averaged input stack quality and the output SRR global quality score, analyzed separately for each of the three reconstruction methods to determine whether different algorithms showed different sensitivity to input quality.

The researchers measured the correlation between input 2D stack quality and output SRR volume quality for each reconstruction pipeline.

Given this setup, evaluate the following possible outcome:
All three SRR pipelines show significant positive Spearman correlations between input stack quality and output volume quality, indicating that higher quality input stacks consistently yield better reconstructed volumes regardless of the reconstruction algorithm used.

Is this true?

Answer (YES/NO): NO